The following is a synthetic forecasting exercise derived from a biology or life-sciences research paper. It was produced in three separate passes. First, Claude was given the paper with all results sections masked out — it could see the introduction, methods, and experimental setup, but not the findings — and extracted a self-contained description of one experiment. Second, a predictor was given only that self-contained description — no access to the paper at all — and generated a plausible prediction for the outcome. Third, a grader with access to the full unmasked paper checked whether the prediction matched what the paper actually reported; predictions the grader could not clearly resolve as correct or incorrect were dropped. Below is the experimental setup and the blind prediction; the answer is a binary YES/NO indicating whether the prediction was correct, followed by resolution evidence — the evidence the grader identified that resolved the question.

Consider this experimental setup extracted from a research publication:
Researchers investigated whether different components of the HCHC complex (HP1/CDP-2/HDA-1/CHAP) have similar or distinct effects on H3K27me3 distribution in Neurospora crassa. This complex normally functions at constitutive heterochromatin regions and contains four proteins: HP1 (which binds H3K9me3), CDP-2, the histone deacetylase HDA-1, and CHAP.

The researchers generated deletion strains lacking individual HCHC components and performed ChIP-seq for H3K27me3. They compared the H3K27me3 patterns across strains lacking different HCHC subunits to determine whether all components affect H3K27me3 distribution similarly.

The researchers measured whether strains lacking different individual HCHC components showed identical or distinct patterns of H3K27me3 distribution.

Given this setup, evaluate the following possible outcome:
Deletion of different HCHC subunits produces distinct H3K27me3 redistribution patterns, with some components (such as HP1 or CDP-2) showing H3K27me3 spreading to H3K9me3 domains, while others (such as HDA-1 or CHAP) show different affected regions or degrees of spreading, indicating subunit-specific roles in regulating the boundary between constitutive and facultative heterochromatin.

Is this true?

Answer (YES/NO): NO